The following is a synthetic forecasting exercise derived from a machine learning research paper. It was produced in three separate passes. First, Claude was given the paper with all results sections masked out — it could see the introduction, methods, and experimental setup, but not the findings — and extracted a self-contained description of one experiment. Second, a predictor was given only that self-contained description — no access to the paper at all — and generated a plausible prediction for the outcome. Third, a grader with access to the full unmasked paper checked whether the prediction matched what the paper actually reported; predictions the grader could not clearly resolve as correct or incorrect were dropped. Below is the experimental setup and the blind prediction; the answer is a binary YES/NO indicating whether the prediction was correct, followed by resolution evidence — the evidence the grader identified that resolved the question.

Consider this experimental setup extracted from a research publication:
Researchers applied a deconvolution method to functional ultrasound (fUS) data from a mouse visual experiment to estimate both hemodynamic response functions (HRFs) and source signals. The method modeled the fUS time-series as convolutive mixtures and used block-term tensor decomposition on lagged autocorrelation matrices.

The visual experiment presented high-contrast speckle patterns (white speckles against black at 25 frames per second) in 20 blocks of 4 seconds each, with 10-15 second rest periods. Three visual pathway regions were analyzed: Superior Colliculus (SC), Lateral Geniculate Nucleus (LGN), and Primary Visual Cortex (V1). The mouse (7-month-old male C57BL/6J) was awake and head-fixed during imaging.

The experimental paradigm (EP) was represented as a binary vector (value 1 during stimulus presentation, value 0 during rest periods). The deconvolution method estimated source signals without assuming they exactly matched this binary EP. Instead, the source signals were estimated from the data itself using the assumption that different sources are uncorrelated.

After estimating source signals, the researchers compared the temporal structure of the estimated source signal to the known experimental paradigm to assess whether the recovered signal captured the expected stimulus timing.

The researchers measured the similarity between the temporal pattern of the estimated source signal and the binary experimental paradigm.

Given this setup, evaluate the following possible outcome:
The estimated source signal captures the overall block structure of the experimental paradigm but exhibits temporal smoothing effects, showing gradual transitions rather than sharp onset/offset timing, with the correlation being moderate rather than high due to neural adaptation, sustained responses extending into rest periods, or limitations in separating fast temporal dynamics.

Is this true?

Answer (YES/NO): NO